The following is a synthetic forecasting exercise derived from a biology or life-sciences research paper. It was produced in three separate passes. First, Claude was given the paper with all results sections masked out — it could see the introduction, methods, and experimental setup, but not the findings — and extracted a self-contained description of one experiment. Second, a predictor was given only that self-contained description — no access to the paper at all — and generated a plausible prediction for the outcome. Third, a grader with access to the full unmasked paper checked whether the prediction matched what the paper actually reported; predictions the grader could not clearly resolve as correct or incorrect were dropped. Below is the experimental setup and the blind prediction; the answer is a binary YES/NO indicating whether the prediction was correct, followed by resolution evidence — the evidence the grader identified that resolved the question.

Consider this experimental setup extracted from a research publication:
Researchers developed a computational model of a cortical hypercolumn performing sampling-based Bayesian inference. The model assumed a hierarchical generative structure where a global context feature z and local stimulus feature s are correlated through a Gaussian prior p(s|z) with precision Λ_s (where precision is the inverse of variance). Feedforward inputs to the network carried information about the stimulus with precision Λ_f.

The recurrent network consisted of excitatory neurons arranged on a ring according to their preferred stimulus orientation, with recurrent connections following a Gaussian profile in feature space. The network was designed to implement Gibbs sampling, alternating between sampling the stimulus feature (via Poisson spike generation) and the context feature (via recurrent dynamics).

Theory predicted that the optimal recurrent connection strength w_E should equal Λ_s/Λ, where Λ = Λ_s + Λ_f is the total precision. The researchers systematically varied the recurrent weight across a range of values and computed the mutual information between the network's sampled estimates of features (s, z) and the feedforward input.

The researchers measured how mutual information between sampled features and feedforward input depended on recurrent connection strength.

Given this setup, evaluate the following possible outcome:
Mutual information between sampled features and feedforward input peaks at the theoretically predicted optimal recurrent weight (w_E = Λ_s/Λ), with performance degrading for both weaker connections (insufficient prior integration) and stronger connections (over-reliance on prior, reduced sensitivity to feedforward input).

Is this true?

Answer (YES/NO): YES